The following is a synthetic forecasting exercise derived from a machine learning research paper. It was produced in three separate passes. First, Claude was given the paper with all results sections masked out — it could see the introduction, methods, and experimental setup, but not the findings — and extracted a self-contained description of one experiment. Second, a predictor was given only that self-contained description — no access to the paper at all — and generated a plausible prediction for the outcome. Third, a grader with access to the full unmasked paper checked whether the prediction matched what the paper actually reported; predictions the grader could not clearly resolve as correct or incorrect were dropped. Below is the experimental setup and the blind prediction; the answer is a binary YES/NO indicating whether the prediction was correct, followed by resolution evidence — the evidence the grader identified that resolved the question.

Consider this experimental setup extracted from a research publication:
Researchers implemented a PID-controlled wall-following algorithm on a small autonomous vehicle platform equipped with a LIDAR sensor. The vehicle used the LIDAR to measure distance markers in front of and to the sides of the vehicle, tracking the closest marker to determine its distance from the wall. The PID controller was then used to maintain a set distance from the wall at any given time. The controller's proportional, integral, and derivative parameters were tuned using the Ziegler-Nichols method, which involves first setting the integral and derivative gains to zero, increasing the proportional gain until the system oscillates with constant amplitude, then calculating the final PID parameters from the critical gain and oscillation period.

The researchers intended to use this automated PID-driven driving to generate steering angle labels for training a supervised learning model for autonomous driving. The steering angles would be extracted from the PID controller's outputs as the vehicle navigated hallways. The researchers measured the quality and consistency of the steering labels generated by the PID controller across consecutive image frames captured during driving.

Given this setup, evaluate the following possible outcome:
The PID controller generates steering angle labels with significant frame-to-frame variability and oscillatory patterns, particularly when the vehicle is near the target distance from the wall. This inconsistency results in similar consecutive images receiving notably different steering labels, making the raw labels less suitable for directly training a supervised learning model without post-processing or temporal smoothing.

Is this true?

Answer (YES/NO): YES